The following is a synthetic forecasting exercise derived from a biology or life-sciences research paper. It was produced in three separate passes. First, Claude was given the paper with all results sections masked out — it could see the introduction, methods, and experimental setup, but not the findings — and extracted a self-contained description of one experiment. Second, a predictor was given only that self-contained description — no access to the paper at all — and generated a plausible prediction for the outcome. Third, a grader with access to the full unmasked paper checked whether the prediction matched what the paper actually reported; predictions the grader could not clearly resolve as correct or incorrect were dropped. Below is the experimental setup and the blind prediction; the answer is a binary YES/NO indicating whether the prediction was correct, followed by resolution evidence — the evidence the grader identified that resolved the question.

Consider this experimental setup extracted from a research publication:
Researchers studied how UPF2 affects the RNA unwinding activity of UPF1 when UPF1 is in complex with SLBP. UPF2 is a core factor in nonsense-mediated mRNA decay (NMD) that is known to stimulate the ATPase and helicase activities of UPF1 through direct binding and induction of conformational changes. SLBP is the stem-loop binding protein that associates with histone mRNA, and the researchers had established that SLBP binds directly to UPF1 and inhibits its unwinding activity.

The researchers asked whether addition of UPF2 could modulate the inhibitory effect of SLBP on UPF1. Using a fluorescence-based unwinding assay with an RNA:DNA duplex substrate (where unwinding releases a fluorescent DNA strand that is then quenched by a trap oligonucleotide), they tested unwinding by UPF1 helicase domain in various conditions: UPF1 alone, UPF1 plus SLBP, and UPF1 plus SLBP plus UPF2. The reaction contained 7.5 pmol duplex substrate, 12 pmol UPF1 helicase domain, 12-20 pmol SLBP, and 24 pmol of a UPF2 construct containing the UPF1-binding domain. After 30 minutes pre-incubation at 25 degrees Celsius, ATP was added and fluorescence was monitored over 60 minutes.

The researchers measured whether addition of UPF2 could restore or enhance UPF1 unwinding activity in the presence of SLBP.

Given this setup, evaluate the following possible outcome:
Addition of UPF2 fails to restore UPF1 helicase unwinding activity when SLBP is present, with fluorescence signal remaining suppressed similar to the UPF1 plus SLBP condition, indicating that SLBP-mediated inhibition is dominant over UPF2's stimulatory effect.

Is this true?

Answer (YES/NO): NO